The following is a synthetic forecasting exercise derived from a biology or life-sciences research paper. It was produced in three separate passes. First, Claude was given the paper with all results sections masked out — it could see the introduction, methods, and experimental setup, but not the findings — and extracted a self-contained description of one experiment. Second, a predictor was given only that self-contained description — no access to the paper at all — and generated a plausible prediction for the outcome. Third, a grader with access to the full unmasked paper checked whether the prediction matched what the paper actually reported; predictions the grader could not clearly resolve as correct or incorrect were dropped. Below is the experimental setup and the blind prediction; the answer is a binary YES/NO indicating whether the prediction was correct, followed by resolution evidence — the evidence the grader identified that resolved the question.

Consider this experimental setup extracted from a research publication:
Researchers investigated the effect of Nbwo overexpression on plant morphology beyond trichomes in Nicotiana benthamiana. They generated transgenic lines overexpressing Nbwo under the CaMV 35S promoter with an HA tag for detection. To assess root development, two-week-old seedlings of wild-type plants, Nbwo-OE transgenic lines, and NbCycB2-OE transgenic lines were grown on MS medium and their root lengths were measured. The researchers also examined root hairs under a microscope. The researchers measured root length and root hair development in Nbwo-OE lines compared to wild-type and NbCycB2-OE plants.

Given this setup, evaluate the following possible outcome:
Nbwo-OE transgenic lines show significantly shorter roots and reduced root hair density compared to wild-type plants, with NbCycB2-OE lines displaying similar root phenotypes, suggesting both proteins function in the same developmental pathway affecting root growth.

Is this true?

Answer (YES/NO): NO